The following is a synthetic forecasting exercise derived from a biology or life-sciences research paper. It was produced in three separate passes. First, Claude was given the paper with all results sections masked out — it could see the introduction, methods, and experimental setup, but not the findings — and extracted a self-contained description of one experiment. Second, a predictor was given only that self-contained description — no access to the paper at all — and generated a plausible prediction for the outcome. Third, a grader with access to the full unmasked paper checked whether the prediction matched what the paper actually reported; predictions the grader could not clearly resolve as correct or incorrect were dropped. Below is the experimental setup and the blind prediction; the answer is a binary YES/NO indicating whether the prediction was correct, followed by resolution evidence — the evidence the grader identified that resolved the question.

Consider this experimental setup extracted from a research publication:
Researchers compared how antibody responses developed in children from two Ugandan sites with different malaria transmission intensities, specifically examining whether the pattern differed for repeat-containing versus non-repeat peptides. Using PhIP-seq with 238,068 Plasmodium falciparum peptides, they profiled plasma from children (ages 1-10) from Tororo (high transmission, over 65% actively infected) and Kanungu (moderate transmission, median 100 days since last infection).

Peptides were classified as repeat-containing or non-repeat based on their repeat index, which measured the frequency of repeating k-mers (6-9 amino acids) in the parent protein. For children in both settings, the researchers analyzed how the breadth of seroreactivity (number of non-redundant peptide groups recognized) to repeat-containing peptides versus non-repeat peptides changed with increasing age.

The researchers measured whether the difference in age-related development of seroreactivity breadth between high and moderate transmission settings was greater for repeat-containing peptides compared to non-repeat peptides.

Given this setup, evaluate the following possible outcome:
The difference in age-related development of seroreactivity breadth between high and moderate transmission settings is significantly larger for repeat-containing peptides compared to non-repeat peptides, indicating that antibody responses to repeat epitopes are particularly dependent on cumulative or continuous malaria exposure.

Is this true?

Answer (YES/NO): YES